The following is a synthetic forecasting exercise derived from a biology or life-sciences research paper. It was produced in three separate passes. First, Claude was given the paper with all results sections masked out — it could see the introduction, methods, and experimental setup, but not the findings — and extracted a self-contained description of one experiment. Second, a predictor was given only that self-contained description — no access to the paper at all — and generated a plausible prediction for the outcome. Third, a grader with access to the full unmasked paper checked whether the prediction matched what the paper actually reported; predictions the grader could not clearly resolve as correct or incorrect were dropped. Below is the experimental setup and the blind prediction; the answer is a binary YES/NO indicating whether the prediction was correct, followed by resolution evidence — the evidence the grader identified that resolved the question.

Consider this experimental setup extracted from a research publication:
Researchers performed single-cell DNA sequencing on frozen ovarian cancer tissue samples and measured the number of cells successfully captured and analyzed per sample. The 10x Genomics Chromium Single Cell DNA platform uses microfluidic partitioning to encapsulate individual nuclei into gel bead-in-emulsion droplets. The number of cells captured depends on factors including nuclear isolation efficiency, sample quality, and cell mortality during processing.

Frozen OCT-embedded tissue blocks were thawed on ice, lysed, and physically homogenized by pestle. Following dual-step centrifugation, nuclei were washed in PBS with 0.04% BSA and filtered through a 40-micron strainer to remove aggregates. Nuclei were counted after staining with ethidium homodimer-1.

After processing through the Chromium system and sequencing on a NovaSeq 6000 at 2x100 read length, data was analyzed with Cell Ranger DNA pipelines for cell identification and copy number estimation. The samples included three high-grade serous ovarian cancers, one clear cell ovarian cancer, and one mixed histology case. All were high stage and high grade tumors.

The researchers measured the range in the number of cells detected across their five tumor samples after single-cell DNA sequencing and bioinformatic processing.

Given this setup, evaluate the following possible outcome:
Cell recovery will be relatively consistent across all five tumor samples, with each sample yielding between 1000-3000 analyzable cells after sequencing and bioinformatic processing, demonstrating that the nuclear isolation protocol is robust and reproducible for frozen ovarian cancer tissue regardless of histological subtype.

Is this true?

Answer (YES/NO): NO